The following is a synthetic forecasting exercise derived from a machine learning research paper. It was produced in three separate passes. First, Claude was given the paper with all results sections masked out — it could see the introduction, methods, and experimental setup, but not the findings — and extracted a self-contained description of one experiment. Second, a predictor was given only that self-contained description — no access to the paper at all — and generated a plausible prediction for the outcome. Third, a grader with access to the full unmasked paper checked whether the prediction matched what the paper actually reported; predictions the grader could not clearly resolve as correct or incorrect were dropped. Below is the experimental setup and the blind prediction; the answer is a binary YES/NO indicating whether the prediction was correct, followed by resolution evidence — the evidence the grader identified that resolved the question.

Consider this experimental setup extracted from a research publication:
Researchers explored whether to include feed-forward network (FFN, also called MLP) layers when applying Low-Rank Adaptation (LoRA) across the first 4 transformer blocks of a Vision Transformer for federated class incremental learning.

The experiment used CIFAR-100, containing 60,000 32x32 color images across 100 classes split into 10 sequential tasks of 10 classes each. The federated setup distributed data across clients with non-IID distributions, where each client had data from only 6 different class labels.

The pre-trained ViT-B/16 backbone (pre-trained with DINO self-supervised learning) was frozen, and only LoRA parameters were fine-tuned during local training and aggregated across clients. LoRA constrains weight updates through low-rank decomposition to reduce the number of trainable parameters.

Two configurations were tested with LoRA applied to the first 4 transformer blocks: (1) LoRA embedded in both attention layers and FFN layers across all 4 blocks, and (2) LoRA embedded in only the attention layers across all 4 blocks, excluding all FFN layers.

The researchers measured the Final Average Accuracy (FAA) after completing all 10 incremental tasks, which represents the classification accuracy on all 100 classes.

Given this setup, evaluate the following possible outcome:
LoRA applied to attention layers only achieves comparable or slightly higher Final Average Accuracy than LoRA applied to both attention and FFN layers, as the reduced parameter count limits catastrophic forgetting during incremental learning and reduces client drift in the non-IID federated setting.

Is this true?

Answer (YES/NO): NO